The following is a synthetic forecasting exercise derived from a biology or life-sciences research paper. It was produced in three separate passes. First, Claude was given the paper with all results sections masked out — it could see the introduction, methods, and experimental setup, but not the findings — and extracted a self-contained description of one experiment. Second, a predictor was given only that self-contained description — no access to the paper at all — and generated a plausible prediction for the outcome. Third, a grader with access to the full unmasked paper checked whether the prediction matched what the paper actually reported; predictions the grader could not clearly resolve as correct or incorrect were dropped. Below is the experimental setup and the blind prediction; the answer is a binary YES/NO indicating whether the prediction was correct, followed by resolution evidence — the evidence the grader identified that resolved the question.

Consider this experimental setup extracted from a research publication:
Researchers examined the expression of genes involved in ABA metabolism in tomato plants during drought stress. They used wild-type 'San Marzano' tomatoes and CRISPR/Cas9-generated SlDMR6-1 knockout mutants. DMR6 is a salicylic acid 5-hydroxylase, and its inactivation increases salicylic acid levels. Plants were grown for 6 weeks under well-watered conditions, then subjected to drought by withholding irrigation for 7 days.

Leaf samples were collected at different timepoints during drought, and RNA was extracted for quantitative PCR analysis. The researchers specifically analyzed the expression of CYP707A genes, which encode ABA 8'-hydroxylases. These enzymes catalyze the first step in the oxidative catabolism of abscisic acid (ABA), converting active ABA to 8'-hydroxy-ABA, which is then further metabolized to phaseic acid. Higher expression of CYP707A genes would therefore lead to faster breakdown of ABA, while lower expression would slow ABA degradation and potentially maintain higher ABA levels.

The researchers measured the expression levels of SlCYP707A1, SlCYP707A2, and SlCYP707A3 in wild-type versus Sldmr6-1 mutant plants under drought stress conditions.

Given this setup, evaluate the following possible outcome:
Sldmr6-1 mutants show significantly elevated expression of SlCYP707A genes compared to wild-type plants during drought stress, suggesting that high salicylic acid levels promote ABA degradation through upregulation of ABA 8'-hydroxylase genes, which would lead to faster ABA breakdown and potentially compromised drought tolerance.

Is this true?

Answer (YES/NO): NO